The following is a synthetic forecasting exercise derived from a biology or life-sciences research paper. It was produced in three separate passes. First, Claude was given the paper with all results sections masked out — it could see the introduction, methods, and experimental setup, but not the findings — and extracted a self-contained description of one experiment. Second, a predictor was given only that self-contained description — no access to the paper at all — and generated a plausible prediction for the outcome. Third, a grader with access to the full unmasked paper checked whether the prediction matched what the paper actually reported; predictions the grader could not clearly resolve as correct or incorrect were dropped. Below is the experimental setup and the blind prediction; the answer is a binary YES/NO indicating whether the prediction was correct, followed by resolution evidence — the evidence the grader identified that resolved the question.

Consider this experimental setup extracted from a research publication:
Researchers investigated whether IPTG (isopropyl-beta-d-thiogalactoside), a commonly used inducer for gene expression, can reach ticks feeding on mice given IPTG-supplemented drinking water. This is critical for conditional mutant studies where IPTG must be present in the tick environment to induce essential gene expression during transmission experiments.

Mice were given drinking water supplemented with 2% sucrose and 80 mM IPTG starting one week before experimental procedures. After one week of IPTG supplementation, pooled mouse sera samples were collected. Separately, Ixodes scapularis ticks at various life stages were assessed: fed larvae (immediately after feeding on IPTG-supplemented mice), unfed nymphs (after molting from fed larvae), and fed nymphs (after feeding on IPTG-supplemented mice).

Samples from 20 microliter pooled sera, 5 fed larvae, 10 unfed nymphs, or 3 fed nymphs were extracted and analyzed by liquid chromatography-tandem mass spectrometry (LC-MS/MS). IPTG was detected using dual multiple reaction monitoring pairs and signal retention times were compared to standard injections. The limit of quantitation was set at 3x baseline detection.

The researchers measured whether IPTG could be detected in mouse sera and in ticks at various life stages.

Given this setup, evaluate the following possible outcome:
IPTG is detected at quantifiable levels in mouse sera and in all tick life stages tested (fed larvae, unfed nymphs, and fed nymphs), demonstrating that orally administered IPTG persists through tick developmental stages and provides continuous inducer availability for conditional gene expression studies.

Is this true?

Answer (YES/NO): NO